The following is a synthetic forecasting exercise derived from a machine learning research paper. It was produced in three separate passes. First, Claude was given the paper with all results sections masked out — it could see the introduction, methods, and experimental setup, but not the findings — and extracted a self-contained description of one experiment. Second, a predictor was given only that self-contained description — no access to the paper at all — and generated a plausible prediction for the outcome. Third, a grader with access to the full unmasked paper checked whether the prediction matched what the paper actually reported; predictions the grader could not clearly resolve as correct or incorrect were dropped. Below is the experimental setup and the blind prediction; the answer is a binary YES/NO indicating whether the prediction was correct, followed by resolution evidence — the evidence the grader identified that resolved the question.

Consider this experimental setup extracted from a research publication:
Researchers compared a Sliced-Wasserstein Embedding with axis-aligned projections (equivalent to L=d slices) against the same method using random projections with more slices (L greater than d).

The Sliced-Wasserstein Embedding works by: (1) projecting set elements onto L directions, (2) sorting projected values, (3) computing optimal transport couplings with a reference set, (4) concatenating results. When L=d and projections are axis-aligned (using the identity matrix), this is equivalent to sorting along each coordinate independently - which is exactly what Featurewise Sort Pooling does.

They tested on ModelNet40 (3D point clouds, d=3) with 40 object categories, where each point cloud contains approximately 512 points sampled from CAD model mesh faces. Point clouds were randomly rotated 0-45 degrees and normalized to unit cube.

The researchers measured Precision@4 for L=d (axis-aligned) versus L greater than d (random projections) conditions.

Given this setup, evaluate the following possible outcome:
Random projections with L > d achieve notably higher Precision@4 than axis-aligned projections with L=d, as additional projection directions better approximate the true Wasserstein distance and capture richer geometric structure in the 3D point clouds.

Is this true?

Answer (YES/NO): YES